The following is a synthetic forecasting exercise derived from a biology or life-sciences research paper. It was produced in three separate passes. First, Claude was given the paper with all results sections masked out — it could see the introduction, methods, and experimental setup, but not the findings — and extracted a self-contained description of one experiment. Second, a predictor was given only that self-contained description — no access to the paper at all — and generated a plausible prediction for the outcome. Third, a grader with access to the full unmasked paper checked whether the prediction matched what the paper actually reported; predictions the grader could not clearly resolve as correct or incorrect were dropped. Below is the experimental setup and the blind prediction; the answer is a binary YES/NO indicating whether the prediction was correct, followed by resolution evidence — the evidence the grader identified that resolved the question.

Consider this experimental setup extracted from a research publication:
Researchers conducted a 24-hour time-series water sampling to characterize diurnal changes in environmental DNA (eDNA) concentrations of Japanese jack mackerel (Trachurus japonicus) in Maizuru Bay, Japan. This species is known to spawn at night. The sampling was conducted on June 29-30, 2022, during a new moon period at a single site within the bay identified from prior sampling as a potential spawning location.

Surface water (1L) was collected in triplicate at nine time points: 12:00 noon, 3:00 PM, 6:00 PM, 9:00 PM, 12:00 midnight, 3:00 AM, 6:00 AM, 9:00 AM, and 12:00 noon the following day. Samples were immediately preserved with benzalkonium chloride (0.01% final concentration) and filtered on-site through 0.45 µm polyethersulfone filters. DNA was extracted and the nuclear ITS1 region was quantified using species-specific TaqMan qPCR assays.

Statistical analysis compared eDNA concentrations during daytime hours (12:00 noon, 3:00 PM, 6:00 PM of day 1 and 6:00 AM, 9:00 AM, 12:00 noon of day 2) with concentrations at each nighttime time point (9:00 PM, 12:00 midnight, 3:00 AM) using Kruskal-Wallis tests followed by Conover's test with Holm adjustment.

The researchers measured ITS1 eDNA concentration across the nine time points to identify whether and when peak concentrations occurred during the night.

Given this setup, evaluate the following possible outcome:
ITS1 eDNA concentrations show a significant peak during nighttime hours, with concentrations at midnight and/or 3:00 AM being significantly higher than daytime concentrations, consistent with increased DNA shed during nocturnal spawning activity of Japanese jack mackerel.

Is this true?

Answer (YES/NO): YES